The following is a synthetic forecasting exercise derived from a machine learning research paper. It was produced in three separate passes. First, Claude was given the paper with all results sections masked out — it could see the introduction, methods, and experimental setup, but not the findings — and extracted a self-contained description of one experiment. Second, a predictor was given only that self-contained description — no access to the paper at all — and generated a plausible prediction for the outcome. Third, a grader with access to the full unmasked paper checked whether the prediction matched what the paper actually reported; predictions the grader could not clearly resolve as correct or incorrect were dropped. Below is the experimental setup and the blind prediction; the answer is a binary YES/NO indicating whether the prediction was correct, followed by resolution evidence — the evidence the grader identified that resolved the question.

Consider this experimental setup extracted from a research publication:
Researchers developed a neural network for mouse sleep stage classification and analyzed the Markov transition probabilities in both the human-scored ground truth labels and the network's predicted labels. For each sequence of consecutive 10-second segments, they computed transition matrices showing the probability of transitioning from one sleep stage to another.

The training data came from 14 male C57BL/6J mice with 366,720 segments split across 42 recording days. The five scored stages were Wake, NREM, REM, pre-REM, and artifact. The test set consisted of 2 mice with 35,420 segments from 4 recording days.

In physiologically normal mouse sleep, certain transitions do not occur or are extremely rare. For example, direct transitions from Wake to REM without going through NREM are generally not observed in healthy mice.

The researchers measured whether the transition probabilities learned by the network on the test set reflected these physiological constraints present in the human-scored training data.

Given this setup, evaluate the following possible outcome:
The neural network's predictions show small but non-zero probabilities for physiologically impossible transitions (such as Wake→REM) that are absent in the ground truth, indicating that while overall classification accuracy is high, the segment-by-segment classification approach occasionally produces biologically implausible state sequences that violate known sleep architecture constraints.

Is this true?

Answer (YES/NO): NO